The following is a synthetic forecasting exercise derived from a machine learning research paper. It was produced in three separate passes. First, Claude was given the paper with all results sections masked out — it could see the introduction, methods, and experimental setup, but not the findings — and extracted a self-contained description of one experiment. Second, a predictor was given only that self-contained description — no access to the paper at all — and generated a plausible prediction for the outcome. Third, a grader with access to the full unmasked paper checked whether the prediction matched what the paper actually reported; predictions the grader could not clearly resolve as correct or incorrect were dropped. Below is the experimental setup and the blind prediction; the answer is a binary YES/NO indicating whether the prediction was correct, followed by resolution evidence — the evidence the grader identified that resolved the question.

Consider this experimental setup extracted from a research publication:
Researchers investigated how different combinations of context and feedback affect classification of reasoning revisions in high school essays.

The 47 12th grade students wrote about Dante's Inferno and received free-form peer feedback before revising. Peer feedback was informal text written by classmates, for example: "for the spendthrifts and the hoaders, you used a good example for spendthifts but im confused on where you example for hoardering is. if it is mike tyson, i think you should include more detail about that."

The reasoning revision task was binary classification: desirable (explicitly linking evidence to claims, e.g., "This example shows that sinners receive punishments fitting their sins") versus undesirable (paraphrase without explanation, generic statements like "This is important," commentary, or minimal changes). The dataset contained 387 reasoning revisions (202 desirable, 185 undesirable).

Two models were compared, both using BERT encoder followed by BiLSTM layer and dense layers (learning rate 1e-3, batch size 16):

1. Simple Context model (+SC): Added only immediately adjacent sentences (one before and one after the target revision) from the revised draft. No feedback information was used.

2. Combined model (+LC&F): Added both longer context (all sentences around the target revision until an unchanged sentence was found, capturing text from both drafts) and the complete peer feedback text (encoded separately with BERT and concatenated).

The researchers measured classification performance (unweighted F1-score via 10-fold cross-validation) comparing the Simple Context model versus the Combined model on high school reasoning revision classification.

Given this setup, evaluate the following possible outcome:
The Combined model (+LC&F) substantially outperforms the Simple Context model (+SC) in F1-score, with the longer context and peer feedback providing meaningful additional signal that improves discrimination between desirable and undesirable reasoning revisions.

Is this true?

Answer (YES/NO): NO